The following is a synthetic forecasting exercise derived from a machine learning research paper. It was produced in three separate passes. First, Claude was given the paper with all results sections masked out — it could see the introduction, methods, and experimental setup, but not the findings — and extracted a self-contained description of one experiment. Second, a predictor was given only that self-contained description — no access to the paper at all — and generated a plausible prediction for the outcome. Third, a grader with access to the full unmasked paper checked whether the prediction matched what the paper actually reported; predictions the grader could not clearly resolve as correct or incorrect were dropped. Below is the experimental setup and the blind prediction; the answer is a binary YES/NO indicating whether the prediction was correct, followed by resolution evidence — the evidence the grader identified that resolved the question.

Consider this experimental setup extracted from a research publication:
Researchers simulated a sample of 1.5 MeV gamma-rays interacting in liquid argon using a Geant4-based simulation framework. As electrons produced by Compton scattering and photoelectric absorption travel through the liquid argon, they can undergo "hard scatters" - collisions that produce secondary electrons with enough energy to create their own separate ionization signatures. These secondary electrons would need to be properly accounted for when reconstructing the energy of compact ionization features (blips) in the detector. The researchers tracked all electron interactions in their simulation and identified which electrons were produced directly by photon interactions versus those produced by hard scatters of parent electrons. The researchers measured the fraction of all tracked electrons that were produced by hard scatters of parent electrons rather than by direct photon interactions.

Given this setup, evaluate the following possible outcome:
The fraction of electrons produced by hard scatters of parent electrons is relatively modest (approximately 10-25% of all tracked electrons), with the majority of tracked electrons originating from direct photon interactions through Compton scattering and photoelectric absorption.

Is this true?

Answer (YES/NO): NO